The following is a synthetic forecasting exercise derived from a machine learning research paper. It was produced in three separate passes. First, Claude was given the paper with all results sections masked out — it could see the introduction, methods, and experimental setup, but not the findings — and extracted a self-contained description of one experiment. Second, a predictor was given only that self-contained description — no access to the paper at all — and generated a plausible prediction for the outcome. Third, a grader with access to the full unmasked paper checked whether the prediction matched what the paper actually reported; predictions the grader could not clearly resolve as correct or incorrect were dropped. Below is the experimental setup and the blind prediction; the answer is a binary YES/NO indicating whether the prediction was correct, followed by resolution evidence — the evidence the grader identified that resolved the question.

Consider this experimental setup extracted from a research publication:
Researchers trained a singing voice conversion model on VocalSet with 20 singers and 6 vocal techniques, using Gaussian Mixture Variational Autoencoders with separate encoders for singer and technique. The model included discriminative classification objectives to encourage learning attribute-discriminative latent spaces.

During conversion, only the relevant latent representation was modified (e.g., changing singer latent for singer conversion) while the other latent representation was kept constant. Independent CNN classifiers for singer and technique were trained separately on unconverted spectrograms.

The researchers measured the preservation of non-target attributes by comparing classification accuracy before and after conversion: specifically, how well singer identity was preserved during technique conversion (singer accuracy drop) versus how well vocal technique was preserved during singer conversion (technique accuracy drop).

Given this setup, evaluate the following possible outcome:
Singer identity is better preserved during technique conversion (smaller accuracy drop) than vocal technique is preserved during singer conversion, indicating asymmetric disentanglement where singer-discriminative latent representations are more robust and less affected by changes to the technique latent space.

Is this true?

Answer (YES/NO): YES